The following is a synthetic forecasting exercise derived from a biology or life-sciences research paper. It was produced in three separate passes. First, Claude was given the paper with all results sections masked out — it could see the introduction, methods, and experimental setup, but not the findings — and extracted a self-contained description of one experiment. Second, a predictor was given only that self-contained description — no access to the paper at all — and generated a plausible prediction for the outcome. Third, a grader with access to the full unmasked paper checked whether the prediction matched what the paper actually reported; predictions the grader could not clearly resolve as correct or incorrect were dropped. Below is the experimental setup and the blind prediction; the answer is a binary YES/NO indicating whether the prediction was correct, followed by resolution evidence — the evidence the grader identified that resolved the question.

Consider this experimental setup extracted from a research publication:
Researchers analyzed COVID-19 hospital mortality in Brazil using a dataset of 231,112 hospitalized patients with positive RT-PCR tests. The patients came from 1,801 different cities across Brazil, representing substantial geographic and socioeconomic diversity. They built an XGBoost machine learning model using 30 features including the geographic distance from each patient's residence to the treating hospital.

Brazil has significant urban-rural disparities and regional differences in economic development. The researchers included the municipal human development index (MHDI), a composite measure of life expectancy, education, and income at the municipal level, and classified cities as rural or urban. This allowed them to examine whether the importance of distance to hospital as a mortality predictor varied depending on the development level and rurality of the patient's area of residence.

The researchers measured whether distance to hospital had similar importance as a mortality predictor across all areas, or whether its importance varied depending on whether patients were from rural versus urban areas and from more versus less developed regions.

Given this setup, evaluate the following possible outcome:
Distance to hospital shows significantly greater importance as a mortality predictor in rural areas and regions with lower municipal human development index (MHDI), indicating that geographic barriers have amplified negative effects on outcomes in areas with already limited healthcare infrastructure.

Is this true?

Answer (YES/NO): YES